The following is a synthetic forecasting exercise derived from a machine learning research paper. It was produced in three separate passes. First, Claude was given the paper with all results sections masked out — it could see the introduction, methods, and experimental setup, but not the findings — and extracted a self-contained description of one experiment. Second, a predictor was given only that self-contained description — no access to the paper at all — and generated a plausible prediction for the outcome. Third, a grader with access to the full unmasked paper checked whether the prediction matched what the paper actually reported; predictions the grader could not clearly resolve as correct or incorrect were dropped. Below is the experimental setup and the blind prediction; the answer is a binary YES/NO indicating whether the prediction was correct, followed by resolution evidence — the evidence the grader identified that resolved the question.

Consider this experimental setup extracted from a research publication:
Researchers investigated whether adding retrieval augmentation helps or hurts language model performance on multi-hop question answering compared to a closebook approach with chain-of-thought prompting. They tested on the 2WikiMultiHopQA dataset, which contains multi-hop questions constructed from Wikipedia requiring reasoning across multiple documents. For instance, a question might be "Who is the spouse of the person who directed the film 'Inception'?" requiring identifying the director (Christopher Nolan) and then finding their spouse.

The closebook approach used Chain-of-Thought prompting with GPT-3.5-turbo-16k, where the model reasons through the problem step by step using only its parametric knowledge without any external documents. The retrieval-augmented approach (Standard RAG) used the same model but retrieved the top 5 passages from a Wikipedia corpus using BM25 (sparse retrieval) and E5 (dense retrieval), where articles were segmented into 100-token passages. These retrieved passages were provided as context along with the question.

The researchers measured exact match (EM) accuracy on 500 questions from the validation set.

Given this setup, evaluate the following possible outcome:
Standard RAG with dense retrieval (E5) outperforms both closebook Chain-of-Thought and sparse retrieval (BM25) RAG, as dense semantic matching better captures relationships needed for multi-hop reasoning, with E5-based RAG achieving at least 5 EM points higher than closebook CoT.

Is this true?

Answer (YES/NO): NO